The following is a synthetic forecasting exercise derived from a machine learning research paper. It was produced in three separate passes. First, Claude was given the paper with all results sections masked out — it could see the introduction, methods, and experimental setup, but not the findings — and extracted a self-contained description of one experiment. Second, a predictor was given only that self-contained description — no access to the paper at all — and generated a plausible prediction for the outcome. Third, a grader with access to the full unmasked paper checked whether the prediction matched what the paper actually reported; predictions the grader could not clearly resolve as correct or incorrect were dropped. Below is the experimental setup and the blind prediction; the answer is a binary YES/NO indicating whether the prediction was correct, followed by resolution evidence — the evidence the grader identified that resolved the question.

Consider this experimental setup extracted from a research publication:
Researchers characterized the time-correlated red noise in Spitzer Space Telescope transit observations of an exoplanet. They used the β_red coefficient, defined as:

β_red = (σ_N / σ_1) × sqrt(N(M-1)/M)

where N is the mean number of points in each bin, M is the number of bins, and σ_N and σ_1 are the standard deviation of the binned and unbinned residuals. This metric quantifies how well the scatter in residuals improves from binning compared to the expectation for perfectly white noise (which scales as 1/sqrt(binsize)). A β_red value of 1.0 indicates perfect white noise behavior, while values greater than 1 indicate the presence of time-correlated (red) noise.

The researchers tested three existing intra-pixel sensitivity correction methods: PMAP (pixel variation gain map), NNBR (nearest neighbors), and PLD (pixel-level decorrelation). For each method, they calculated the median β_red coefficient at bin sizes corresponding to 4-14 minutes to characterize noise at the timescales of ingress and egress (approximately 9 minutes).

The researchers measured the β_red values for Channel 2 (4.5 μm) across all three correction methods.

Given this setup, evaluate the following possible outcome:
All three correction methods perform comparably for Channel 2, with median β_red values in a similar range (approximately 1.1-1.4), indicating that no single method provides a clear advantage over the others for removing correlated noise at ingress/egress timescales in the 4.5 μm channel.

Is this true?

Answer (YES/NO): NO